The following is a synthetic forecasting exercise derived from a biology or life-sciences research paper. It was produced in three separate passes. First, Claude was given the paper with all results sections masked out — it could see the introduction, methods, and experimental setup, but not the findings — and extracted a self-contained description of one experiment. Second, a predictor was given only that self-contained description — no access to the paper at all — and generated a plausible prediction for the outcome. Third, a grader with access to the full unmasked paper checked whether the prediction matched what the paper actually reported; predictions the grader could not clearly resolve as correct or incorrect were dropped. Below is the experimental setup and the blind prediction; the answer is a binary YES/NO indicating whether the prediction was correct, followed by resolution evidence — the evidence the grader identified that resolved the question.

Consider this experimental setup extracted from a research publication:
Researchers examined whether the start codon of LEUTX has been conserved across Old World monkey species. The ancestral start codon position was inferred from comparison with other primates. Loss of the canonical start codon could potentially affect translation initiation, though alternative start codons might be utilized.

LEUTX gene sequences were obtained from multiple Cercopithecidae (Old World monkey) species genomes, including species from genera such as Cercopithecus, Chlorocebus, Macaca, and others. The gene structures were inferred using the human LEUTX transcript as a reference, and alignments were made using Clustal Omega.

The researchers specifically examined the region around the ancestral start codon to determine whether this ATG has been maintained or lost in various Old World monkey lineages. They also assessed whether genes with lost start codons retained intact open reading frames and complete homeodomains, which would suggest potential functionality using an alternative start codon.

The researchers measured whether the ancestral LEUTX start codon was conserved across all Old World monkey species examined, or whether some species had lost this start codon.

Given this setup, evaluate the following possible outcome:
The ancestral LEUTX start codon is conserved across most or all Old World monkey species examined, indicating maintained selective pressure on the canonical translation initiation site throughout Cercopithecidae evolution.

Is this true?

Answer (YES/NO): NO